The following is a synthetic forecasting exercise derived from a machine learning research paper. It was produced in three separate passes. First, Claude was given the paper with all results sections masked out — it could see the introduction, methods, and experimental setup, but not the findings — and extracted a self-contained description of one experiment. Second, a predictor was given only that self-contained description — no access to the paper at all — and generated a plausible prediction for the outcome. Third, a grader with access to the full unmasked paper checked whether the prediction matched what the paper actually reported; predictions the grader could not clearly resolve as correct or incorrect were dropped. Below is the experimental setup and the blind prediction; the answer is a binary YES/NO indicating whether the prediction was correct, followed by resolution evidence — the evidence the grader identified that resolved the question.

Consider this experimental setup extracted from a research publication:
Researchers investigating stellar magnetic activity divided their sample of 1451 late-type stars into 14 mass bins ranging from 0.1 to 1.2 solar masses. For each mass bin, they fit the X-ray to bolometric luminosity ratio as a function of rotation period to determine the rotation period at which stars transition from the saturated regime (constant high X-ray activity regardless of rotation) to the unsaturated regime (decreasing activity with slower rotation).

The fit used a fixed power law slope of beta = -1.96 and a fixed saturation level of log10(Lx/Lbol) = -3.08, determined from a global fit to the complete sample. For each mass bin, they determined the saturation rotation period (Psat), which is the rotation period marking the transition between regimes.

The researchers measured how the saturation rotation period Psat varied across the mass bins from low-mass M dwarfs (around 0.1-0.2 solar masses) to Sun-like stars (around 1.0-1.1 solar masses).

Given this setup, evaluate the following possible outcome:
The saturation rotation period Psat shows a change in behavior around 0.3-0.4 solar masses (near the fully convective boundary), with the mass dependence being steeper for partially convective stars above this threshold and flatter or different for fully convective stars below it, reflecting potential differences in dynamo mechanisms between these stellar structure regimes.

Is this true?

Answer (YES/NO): NO